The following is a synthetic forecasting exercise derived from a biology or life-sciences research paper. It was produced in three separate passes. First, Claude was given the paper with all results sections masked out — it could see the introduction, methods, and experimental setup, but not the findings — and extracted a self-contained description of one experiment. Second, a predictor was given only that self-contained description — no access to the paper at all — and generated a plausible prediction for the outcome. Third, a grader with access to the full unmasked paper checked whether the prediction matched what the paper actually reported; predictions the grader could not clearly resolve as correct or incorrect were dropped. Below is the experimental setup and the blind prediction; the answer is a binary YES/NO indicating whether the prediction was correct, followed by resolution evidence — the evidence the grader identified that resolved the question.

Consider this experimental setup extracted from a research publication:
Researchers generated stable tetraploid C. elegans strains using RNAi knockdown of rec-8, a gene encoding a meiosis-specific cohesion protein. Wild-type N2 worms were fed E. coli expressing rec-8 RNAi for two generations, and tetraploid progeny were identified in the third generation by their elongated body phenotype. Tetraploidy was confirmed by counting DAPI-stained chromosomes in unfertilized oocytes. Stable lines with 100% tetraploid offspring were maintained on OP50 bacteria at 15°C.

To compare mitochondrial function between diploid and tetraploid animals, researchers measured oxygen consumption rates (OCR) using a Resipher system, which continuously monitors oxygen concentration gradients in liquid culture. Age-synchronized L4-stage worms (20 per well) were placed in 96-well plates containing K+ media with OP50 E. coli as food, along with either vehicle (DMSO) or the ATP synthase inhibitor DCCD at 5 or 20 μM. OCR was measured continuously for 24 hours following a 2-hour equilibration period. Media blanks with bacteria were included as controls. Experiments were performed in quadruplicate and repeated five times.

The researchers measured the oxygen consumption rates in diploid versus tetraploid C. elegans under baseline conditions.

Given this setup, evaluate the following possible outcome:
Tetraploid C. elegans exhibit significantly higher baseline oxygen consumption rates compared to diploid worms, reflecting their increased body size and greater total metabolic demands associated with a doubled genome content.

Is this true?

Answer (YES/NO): NO